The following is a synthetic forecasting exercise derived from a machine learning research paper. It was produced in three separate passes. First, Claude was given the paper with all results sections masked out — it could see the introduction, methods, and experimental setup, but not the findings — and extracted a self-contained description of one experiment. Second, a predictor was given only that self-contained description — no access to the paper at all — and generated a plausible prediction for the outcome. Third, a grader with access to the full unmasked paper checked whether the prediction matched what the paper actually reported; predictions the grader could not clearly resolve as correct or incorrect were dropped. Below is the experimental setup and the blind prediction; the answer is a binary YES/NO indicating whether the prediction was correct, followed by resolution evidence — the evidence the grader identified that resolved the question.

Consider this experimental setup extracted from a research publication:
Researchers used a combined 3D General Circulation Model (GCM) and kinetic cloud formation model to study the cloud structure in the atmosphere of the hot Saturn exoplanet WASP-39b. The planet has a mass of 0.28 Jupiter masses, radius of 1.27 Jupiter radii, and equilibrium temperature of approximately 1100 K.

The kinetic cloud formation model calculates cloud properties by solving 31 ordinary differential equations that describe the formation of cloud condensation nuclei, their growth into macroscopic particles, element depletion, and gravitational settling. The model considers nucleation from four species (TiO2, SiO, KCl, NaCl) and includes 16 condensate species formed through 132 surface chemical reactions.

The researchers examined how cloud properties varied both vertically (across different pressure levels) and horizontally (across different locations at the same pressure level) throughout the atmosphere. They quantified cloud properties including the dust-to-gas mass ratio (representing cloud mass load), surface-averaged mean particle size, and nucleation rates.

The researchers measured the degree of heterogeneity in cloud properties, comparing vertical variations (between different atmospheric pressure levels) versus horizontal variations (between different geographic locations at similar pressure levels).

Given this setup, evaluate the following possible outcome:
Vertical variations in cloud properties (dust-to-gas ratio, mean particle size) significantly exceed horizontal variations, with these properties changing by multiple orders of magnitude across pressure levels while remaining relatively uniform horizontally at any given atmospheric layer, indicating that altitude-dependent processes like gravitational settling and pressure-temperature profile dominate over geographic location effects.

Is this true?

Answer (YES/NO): YES